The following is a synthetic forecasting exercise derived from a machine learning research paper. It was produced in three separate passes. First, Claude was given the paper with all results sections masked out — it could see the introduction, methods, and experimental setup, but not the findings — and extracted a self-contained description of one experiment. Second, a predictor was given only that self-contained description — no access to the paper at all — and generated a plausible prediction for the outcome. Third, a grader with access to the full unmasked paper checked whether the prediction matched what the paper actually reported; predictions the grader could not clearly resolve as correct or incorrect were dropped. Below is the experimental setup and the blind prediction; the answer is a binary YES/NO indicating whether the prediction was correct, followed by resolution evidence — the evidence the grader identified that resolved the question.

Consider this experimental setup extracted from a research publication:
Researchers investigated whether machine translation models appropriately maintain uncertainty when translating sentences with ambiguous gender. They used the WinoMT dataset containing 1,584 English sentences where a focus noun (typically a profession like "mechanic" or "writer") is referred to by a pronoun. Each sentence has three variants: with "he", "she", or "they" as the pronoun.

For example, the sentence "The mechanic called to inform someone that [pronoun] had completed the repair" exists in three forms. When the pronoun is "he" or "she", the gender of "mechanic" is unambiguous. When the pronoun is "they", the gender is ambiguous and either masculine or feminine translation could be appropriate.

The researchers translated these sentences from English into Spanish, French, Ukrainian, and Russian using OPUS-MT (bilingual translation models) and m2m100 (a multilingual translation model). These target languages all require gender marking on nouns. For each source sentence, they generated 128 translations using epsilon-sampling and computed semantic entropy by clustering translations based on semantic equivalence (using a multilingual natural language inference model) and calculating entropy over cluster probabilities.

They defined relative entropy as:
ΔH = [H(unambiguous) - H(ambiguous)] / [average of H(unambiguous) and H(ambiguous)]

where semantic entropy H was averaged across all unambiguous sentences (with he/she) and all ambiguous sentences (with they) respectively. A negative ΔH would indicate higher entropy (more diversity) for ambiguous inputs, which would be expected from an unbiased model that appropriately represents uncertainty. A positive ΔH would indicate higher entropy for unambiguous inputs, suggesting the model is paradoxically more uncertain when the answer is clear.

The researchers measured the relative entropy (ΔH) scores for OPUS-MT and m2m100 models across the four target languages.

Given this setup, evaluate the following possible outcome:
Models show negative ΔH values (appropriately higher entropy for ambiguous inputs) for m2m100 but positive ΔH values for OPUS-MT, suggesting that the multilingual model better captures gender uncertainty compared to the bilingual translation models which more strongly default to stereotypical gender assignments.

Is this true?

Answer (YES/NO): NO